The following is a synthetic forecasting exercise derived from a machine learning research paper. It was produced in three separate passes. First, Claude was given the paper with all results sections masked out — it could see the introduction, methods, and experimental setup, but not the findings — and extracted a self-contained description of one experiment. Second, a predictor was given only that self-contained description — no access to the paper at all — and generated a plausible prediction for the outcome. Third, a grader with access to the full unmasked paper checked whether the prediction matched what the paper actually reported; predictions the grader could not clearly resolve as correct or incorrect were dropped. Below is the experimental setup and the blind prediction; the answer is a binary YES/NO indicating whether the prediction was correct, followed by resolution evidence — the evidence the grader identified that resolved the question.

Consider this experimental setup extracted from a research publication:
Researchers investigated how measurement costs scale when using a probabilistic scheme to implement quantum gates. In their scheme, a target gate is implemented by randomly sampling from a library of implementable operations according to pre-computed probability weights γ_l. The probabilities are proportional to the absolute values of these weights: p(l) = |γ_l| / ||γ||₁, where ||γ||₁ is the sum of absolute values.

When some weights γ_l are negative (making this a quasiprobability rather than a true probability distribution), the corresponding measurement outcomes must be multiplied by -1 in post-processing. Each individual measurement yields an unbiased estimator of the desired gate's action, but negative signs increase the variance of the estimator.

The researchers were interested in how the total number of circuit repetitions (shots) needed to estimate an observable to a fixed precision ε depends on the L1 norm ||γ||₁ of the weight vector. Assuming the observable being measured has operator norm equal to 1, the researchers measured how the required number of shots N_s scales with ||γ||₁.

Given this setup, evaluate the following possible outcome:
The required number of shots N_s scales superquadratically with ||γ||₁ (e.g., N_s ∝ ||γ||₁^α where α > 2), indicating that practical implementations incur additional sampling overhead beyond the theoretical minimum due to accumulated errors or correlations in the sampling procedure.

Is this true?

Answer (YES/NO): NO